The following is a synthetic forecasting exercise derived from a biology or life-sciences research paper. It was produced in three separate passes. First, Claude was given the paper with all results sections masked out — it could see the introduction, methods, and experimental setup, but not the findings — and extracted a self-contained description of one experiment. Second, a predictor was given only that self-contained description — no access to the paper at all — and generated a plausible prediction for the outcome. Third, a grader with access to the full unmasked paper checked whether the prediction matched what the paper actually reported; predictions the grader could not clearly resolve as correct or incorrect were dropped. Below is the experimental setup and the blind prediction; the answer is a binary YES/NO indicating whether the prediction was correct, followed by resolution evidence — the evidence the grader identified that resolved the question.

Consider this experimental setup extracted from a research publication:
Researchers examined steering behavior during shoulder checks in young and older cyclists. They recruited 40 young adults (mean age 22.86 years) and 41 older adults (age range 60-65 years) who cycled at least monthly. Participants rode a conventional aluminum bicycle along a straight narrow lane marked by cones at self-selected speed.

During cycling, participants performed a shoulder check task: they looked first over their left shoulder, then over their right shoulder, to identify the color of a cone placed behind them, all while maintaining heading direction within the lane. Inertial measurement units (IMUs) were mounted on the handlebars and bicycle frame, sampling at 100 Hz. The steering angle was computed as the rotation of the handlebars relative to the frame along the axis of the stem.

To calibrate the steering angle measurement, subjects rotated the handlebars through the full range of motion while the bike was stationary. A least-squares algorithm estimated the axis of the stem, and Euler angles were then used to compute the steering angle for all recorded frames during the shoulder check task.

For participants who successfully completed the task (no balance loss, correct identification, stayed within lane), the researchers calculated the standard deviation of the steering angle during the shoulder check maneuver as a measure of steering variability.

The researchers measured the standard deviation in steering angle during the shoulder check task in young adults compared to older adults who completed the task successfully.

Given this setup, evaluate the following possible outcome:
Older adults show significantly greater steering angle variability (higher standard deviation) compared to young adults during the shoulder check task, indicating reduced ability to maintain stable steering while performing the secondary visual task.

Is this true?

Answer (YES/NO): YES